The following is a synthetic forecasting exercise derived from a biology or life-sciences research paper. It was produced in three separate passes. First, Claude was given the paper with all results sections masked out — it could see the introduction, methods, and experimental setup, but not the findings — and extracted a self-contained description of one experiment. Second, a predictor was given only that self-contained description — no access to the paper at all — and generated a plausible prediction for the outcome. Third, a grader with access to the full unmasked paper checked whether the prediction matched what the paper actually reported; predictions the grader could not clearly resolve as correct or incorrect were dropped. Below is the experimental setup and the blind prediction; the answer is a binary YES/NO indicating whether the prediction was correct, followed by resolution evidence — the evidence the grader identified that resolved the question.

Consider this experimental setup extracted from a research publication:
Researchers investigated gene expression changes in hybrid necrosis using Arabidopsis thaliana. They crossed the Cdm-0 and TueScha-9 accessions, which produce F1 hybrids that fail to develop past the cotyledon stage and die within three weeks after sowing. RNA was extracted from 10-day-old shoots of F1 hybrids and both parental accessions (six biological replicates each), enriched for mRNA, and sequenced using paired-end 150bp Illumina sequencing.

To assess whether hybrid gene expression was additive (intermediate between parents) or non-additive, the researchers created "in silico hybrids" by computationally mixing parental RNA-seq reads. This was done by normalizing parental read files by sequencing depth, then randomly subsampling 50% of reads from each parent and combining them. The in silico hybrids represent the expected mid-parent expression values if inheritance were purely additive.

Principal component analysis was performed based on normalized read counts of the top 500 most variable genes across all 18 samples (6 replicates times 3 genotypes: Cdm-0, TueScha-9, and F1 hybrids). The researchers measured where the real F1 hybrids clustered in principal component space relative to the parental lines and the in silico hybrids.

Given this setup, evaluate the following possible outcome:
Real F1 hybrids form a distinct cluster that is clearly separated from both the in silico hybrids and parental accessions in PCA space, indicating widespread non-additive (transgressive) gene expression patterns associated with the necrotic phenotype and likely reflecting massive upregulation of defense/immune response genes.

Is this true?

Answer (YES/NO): YES